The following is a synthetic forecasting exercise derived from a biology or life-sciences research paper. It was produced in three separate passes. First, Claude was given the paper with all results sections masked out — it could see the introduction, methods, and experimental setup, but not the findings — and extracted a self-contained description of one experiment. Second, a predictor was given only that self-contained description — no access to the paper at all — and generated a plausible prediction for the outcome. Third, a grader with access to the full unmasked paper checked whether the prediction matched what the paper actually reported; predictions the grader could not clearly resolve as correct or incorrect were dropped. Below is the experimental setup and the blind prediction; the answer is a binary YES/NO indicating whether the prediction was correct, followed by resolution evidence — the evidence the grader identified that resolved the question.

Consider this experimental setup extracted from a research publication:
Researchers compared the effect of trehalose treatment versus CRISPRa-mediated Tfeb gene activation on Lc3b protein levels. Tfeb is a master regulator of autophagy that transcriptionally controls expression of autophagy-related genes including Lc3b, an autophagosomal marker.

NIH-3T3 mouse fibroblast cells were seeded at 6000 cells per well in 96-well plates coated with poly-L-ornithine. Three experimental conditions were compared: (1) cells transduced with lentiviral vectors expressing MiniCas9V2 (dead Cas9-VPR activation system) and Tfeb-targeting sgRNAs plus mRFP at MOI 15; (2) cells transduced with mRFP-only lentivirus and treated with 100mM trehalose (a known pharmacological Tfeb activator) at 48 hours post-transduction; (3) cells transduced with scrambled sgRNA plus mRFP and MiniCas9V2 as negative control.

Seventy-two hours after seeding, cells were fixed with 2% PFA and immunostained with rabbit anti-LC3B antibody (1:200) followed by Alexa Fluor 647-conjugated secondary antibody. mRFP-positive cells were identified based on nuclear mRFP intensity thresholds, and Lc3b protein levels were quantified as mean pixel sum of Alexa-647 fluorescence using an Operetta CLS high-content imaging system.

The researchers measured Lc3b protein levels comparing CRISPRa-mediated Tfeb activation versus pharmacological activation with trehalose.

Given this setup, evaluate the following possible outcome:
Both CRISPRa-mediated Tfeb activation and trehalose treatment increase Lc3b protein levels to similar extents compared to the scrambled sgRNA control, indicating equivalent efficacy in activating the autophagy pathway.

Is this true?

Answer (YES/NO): NO